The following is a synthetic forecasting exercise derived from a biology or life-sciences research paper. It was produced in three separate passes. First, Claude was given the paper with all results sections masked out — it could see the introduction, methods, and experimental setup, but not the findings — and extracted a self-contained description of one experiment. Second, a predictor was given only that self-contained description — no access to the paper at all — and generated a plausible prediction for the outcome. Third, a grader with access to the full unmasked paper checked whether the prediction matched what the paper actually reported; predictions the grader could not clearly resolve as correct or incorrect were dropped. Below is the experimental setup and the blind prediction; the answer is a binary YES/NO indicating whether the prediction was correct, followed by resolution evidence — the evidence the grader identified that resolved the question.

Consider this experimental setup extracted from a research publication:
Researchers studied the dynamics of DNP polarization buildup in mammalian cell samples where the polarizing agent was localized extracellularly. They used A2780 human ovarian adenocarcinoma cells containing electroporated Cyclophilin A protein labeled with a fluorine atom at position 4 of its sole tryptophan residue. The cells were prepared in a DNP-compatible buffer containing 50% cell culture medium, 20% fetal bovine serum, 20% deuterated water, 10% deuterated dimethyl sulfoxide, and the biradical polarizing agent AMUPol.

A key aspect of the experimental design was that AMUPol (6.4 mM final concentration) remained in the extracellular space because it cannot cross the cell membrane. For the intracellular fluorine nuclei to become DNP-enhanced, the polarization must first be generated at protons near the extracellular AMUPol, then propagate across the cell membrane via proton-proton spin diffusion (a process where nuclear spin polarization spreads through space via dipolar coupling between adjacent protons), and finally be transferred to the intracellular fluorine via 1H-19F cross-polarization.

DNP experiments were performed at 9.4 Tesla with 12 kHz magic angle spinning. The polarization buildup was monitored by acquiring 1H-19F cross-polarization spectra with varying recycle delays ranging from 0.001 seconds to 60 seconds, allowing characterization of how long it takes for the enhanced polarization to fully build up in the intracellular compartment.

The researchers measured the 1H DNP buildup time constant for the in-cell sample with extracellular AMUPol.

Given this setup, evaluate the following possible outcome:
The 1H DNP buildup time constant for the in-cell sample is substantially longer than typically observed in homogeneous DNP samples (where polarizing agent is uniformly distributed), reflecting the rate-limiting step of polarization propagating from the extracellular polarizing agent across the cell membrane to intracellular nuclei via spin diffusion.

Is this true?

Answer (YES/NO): YES